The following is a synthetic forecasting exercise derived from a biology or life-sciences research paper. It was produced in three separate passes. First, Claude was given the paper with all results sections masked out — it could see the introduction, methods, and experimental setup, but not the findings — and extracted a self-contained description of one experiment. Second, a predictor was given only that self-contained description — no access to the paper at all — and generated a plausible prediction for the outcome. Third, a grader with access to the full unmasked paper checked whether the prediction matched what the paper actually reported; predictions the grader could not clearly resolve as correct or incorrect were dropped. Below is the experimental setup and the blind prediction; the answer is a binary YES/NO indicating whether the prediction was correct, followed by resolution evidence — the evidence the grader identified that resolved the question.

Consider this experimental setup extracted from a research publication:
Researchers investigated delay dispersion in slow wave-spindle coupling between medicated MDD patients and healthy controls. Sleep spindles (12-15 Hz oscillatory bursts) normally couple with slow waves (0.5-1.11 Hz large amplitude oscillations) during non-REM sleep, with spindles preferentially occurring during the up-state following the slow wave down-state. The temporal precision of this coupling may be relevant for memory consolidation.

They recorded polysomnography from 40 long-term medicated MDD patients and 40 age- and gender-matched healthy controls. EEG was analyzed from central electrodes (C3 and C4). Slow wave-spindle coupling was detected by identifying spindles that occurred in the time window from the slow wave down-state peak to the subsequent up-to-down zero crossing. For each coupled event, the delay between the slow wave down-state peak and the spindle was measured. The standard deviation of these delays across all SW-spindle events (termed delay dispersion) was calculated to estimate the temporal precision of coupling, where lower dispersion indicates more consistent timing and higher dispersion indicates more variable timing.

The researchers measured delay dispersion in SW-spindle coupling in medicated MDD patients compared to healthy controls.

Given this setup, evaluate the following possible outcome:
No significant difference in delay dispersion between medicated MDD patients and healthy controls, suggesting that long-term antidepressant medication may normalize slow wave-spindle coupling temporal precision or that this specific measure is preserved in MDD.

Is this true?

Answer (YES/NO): NO